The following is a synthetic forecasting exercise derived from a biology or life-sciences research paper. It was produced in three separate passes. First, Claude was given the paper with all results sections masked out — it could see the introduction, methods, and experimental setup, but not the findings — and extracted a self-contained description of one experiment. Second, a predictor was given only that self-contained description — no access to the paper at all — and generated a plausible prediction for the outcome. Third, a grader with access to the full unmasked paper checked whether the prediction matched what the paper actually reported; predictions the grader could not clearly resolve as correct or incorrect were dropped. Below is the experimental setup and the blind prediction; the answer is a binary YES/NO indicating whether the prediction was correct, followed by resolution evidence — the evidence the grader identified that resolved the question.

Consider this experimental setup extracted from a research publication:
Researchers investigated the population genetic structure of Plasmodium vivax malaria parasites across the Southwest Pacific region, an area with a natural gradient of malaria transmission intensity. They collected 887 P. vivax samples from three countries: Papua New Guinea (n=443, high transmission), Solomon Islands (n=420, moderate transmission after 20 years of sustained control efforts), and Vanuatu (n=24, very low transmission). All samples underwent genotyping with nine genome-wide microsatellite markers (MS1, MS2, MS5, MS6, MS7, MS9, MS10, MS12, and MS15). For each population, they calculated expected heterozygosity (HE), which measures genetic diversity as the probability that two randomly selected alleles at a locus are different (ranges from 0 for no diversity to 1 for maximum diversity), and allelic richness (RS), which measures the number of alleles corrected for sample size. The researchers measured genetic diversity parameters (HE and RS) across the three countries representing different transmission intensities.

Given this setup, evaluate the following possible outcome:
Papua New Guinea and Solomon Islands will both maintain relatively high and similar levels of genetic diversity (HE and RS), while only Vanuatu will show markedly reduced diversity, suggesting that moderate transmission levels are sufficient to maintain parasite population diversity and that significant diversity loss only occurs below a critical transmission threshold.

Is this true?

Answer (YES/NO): YES